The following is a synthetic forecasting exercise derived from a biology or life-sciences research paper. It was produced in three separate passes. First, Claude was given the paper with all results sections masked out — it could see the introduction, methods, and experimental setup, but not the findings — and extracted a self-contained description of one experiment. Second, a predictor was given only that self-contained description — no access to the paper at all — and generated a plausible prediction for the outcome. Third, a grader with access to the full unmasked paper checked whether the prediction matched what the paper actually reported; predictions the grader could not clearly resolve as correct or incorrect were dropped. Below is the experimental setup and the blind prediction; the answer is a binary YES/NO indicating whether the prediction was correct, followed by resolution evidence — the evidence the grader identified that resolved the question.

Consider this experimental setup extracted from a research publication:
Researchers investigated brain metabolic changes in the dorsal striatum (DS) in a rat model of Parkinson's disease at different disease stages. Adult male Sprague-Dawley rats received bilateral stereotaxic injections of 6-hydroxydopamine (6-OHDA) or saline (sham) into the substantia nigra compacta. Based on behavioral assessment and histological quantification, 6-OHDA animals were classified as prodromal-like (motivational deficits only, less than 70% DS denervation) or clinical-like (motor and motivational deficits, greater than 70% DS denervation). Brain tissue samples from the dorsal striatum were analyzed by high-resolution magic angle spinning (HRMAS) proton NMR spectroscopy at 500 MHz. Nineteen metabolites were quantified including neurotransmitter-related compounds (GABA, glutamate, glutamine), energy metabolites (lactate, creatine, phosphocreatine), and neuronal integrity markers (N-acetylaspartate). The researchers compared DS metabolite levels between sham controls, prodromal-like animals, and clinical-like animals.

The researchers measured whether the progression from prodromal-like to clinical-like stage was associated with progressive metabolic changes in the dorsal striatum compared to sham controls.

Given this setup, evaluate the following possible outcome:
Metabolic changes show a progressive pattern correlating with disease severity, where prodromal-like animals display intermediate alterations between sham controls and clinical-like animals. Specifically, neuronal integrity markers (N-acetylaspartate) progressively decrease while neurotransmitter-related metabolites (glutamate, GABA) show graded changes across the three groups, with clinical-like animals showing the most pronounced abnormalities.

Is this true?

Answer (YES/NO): NO